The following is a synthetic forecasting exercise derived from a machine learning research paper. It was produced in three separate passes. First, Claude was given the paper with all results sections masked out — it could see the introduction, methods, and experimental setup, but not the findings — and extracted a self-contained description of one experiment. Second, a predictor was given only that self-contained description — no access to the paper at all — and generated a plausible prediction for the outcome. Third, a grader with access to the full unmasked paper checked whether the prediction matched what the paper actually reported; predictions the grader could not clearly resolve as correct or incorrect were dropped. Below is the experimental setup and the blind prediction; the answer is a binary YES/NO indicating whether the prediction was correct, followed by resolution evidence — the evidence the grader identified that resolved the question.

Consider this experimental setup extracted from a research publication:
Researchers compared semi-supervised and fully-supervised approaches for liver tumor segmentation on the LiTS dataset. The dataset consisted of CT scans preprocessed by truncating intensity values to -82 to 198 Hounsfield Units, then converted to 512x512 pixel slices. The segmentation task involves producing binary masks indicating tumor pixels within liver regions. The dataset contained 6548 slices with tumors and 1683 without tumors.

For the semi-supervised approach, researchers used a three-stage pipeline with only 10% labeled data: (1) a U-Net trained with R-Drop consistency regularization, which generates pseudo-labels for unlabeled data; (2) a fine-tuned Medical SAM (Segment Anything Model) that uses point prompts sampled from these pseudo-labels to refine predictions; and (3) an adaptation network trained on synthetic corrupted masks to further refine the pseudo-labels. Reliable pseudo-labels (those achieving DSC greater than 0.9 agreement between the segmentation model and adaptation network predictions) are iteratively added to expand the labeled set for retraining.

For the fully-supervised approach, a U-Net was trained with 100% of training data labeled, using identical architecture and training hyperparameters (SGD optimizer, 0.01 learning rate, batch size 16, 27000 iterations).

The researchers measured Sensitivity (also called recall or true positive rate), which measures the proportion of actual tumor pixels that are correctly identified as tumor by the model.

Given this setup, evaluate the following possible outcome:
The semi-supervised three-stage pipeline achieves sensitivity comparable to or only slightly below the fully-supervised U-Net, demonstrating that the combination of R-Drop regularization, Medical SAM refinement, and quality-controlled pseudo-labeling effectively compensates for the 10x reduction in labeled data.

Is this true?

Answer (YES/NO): NO